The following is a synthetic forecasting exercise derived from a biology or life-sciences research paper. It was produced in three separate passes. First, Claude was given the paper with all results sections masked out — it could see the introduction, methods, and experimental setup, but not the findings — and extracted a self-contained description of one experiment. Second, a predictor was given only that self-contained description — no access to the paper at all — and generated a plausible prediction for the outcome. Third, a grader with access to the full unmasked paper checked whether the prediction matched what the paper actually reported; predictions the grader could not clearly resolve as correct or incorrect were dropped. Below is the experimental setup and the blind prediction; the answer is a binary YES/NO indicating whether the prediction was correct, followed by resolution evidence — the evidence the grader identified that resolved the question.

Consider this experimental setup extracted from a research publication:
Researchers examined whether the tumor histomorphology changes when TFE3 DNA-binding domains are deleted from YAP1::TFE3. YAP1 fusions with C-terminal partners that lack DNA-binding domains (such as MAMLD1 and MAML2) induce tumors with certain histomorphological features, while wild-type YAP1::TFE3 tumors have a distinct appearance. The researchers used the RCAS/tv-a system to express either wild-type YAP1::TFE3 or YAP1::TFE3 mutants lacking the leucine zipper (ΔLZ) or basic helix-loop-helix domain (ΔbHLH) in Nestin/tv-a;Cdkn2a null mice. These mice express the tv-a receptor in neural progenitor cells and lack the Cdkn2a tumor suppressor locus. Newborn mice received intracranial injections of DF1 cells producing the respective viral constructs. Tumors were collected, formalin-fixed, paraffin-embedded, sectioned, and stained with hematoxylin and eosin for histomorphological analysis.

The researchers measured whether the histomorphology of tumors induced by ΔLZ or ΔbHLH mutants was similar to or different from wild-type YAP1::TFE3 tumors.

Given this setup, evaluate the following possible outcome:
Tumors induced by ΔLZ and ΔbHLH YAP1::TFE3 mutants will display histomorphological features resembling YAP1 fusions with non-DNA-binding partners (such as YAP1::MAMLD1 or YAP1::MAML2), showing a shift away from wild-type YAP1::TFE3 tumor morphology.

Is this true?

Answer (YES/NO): YES